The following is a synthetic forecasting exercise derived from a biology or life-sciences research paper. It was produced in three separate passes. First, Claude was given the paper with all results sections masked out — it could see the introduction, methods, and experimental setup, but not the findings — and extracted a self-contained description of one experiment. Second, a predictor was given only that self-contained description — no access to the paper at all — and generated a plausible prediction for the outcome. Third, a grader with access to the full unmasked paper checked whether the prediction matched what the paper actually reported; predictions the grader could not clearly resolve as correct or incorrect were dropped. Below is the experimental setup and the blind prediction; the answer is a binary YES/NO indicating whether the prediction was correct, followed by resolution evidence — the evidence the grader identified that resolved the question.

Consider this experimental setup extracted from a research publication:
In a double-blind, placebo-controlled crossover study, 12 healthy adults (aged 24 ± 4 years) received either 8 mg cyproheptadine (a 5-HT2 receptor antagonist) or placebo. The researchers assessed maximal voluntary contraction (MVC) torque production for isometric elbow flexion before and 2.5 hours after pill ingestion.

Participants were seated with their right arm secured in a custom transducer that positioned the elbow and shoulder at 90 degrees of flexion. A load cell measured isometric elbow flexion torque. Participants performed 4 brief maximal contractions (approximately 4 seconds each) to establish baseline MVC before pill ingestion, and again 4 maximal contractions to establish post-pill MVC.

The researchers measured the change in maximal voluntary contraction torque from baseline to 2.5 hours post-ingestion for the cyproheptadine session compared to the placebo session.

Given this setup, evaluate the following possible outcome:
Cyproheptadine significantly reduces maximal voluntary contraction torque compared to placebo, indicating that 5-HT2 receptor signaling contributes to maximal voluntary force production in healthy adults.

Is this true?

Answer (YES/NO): YES